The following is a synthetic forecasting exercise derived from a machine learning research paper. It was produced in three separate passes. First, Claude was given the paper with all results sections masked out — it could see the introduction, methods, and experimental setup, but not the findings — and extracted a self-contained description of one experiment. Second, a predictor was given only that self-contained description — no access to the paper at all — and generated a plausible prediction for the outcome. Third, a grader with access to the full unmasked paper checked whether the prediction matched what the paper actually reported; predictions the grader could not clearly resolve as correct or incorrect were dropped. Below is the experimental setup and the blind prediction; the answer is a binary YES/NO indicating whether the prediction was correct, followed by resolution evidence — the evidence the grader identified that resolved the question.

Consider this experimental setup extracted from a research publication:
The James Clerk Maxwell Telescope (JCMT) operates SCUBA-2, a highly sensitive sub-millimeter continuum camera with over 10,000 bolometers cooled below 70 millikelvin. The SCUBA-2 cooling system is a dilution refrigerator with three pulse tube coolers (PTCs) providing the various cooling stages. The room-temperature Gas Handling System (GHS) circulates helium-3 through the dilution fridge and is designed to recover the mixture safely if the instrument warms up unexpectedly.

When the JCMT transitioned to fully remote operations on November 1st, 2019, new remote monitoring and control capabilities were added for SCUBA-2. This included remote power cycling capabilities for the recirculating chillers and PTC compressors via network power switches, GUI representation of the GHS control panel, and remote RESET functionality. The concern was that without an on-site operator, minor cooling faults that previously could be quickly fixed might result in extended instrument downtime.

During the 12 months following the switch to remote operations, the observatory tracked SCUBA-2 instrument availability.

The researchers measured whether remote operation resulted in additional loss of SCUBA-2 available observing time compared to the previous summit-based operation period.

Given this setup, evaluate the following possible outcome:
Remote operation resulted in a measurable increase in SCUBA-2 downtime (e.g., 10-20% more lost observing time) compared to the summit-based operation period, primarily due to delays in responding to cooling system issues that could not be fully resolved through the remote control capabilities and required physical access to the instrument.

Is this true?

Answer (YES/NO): NO